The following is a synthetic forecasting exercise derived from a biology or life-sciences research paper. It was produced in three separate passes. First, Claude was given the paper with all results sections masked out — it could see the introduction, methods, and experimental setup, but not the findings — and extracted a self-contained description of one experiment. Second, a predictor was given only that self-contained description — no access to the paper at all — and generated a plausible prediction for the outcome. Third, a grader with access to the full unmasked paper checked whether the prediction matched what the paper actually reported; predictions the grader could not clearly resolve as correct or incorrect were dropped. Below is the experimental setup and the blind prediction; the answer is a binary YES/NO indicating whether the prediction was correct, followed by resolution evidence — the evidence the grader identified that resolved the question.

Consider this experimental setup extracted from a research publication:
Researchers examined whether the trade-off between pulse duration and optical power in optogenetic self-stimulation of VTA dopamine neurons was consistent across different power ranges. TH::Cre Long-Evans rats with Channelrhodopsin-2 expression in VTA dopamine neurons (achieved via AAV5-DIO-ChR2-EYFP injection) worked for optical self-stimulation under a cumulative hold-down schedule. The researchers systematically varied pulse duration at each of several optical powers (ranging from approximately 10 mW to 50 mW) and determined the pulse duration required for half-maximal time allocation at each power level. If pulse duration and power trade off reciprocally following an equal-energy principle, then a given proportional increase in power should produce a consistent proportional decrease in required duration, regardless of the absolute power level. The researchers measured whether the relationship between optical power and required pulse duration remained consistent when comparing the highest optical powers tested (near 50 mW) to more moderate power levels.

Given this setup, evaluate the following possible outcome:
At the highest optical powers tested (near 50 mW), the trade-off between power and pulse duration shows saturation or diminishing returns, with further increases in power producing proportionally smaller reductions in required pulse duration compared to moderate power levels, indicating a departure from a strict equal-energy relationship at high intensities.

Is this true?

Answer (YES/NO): YES